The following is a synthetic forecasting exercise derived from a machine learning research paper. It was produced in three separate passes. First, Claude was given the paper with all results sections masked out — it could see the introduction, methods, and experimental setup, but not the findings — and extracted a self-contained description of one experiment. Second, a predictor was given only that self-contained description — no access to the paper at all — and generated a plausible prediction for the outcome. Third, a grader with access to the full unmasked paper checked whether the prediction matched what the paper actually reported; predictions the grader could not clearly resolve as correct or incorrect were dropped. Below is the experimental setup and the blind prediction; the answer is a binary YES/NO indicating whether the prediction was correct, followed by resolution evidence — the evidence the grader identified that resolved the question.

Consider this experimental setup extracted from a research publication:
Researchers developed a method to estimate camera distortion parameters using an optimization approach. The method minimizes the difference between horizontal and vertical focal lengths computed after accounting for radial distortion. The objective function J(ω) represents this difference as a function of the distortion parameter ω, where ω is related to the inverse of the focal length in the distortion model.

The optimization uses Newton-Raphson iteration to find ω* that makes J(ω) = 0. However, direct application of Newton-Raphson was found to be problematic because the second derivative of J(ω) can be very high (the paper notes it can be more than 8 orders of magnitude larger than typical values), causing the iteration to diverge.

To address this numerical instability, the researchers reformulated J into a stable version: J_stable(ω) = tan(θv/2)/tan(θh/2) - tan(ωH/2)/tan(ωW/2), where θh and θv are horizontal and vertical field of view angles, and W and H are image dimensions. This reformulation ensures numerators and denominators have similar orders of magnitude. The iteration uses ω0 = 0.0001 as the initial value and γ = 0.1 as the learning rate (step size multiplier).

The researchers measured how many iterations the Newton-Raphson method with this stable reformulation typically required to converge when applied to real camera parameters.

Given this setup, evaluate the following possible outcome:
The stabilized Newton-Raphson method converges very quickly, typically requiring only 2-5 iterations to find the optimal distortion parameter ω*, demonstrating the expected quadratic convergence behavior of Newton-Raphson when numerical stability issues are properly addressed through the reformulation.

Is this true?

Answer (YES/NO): NO